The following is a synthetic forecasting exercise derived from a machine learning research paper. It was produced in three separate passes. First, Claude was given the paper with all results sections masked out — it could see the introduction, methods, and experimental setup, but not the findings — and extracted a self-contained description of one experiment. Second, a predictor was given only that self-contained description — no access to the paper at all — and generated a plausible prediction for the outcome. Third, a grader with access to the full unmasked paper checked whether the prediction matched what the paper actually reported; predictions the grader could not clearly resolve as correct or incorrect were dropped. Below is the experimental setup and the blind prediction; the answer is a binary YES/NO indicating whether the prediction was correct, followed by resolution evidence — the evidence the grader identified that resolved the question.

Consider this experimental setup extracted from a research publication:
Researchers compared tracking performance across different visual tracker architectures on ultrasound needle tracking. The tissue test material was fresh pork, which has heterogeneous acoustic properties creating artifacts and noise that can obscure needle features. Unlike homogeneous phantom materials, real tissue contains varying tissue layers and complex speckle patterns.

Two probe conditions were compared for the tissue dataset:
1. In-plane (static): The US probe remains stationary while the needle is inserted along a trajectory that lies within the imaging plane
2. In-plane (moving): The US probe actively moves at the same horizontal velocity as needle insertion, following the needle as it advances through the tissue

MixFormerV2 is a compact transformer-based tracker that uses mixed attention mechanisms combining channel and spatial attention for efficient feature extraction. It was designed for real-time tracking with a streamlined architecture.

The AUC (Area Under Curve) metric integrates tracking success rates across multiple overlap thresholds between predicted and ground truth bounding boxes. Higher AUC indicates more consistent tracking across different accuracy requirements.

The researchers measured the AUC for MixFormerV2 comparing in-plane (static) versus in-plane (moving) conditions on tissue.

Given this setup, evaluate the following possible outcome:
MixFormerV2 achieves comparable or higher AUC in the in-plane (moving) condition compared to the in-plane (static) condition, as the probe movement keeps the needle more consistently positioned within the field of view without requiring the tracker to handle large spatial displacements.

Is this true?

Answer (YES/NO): YES